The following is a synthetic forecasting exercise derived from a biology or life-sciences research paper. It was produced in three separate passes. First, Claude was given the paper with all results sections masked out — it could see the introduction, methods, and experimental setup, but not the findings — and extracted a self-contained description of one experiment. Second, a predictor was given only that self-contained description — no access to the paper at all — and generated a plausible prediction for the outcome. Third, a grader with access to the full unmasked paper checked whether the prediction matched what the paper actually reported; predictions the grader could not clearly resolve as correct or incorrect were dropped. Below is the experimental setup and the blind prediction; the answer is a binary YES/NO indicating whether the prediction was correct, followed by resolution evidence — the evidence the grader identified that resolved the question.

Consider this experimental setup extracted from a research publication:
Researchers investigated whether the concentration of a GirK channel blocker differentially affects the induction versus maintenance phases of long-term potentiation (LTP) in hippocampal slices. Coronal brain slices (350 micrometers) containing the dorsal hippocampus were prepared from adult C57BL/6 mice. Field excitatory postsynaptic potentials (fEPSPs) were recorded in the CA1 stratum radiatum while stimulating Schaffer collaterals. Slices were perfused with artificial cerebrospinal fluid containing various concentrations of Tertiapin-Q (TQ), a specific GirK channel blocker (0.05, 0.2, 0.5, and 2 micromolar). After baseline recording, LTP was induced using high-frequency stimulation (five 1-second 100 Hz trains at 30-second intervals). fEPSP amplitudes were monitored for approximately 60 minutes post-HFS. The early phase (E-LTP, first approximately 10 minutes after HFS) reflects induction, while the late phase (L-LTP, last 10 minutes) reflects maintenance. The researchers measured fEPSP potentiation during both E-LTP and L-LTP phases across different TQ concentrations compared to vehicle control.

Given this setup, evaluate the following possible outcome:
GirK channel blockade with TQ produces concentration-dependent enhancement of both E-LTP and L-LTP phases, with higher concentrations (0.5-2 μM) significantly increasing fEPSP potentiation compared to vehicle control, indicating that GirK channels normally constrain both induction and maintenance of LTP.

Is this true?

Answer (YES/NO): NO